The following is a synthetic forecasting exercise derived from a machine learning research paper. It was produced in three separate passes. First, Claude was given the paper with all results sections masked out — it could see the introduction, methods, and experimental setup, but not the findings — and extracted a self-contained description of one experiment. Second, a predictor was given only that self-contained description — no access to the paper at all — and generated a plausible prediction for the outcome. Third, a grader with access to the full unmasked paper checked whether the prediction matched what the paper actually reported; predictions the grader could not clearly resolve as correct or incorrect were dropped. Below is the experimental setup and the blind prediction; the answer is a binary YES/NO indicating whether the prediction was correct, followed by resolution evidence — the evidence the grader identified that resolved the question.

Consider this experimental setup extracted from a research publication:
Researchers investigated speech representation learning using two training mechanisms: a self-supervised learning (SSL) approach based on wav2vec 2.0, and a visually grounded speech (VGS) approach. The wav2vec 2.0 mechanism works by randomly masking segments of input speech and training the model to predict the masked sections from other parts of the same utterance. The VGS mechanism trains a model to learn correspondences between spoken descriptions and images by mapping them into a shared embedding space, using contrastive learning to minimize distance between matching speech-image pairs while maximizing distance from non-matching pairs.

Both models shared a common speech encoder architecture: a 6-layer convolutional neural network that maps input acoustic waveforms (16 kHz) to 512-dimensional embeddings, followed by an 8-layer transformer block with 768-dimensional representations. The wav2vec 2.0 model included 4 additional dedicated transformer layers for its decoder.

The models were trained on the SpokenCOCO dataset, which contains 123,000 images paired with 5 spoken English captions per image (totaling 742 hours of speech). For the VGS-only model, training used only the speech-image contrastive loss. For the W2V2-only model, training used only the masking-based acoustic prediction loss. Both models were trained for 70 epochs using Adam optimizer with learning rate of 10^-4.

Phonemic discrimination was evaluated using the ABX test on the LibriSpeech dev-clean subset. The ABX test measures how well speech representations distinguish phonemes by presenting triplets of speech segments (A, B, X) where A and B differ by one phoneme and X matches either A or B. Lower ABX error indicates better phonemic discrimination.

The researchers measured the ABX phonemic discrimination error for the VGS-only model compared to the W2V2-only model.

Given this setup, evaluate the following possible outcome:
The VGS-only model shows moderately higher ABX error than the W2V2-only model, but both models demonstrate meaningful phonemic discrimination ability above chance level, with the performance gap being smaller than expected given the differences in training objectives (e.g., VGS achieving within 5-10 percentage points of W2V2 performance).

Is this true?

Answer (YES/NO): NO